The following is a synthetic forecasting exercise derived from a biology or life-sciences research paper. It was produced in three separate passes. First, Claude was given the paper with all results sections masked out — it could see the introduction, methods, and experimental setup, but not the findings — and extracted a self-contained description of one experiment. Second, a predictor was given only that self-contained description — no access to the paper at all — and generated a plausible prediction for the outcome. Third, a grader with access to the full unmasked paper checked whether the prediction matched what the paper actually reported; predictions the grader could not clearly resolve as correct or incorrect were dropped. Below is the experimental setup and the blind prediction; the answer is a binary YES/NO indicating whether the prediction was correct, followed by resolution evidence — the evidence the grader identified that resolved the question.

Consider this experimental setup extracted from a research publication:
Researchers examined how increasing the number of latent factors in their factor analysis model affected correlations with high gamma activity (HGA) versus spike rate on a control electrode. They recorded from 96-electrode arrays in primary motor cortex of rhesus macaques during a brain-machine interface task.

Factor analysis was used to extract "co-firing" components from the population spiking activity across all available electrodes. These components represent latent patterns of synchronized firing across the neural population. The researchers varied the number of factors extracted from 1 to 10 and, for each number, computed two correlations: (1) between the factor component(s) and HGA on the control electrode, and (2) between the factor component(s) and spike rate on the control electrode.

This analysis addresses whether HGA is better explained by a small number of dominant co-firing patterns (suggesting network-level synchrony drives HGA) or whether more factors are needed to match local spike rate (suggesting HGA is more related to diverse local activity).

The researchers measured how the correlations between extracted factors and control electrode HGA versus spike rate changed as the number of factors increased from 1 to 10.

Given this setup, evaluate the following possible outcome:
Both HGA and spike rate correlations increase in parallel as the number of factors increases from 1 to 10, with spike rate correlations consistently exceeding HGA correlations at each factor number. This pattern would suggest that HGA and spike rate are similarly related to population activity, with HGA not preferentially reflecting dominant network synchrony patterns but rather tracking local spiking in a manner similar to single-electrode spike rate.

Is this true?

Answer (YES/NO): NO